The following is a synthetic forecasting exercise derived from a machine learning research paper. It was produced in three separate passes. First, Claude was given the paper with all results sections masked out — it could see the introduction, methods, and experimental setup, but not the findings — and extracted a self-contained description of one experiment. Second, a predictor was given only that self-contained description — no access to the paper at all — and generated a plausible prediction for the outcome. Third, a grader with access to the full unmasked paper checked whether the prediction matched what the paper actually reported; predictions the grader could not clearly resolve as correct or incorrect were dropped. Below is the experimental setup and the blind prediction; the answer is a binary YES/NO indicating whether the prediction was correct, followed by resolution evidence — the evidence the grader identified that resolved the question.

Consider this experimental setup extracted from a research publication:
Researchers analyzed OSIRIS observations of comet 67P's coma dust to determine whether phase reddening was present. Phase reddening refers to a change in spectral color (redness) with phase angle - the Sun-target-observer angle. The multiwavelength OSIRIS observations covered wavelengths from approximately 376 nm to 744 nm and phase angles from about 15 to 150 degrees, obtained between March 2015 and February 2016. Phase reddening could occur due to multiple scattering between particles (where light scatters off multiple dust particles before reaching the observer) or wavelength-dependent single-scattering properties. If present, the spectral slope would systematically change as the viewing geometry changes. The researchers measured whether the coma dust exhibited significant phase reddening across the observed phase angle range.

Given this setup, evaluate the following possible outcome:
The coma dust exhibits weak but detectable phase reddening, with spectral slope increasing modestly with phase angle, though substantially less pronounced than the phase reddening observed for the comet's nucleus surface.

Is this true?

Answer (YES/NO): NO